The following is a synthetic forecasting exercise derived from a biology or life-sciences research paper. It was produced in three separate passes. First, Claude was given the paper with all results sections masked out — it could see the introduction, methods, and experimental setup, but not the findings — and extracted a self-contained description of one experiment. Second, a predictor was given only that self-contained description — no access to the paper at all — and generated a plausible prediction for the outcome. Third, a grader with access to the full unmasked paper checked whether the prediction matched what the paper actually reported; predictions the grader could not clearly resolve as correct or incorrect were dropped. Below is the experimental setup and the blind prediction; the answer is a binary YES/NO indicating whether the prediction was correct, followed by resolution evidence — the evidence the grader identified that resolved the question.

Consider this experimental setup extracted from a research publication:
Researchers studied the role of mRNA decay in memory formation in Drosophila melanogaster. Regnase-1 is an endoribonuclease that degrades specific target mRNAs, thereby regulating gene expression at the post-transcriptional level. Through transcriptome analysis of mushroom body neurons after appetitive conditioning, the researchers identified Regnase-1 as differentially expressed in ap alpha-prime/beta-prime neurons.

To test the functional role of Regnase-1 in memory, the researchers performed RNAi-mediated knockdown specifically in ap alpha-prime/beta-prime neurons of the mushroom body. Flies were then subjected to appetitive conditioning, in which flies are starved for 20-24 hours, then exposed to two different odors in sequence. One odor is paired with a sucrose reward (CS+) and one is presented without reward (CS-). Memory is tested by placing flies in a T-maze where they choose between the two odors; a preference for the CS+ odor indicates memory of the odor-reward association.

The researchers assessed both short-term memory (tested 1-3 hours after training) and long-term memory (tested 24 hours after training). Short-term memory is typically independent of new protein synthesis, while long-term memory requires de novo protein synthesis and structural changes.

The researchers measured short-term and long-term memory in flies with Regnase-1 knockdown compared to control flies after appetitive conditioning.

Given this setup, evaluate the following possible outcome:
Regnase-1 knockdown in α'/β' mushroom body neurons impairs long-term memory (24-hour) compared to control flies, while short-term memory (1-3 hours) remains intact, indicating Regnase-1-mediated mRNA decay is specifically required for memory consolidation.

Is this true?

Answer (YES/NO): NO